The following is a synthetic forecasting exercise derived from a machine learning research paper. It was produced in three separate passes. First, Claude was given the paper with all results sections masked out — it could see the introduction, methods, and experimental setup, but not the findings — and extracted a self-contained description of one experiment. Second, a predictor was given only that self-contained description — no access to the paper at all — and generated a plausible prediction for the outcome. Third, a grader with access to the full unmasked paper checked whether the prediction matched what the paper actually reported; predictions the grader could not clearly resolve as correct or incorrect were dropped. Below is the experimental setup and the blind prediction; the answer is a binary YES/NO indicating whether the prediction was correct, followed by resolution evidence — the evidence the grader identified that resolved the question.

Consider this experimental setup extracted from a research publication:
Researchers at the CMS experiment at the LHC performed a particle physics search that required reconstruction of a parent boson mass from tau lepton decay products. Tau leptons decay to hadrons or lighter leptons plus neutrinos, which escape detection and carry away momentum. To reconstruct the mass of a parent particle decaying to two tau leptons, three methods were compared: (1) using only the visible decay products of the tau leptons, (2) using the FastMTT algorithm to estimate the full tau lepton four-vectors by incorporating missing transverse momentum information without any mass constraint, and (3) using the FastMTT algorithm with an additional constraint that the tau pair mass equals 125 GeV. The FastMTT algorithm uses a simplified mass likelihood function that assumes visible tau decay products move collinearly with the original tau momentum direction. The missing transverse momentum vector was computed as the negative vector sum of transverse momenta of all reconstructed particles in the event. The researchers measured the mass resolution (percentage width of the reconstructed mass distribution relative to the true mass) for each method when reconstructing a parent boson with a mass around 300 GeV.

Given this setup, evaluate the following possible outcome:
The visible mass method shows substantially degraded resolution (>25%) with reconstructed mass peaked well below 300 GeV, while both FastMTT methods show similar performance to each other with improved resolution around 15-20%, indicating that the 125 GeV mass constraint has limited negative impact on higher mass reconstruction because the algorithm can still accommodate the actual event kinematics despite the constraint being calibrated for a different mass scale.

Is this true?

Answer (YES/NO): NO